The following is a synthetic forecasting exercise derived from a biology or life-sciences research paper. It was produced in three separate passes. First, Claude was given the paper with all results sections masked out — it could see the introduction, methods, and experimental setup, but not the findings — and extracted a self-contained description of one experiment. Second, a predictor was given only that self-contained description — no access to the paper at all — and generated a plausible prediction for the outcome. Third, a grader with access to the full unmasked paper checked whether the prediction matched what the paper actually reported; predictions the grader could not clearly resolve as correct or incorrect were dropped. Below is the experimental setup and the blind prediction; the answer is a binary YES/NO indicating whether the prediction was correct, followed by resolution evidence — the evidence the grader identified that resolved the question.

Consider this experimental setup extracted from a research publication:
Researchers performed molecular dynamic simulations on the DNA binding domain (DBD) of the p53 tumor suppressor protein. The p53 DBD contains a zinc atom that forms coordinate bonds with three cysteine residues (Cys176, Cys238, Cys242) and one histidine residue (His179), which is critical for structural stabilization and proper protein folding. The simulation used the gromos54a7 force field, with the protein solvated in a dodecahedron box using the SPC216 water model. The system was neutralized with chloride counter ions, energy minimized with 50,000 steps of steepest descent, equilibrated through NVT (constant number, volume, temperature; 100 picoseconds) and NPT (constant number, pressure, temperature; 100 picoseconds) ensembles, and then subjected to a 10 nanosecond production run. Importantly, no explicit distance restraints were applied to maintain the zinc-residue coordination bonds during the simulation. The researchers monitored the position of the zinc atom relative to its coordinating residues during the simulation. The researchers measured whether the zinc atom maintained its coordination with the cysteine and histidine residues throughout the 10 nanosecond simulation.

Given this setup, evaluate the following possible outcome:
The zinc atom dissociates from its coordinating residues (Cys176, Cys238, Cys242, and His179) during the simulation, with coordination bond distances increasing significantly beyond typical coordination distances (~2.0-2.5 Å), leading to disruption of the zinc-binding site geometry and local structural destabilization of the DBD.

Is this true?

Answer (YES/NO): YES